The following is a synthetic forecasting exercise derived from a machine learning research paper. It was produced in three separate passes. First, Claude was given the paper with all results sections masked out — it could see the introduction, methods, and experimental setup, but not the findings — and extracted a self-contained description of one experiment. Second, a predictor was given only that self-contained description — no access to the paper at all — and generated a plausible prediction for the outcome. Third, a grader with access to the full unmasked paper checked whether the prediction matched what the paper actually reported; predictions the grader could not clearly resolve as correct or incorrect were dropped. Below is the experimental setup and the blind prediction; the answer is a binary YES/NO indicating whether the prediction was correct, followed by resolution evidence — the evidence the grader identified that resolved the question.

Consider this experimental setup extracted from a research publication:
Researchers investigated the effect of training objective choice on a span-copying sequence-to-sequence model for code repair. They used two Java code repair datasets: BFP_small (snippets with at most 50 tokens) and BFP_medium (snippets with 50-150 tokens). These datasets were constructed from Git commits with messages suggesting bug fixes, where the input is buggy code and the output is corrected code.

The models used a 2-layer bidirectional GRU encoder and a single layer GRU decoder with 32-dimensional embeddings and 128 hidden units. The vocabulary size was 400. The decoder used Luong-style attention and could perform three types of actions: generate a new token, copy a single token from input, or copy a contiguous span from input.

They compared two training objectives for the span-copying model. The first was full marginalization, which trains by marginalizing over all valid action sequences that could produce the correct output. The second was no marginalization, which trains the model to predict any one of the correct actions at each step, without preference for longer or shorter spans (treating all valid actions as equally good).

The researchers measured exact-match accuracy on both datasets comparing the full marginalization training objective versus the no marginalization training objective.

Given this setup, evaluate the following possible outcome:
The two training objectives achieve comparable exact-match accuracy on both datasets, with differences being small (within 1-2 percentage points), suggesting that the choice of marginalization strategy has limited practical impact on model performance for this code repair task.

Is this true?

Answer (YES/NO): NO